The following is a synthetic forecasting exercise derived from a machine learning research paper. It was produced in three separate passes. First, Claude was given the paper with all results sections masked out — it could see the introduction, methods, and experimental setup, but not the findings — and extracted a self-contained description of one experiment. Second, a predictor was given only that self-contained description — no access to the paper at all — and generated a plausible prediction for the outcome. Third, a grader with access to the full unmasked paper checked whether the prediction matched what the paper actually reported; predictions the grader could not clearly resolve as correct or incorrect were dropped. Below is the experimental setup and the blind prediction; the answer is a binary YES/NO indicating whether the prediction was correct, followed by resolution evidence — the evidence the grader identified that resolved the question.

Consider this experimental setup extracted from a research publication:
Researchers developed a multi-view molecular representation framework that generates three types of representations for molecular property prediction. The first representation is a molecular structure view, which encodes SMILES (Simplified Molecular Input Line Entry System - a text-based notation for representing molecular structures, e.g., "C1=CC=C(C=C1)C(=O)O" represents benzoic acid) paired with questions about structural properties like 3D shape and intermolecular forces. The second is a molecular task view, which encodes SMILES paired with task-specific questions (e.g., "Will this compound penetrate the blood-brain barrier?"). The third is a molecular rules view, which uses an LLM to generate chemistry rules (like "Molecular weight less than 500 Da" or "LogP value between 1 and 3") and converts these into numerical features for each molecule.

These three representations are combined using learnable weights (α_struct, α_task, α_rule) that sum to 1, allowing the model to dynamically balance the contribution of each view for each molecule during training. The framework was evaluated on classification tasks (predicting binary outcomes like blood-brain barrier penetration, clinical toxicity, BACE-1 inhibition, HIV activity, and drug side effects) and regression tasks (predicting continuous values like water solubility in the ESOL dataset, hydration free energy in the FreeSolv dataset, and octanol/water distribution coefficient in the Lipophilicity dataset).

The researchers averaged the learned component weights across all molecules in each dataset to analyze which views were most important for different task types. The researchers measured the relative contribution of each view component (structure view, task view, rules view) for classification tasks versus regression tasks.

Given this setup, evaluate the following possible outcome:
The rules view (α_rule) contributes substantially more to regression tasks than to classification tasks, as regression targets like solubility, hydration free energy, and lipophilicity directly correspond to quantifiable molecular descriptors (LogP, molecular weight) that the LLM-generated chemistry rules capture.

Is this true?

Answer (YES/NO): YES